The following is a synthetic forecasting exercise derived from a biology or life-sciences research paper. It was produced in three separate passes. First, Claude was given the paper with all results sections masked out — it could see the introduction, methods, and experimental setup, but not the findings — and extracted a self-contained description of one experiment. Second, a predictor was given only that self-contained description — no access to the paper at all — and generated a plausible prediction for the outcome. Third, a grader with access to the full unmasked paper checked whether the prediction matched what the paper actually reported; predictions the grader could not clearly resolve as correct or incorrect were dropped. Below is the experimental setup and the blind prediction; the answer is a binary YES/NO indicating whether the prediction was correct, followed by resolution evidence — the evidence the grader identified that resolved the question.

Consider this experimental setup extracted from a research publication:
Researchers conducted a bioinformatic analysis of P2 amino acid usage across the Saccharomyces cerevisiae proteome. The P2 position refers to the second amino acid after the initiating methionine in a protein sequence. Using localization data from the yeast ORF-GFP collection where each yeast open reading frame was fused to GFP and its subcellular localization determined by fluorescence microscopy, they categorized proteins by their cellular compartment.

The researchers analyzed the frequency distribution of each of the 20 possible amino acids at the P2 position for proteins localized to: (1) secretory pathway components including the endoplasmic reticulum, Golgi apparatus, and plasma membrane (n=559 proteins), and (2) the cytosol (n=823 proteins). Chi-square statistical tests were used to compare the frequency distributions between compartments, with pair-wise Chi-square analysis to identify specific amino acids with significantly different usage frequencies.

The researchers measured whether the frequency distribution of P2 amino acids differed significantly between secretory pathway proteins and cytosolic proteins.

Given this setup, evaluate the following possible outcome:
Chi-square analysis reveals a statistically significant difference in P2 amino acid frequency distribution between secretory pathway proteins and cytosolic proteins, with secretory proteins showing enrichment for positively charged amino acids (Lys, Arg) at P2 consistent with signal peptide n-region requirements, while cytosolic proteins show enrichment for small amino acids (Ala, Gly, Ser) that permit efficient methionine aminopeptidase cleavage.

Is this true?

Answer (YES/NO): NO